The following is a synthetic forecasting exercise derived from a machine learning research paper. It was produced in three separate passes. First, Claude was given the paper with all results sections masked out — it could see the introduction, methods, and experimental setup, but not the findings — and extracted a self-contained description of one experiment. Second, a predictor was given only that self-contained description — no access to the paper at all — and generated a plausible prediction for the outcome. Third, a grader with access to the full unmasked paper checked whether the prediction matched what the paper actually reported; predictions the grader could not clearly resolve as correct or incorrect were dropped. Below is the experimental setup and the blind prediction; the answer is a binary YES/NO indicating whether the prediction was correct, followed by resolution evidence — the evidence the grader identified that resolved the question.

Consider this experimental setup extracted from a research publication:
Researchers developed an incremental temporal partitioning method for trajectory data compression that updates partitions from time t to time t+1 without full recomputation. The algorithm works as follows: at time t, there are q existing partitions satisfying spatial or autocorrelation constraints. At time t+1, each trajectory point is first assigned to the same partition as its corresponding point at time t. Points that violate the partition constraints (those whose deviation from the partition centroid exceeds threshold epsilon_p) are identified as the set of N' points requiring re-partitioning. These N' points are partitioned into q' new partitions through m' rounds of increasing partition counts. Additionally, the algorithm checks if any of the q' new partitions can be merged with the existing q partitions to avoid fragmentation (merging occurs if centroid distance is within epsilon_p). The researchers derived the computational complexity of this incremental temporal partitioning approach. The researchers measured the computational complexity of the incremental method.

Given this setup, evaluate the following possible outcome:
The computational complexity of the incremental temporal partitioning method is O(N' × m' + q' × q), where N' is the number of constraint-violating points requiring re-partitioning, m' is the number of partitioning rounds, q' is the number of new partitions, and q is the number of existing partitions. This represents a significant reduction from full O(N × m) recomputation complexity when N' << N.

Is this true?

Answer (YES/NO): NO